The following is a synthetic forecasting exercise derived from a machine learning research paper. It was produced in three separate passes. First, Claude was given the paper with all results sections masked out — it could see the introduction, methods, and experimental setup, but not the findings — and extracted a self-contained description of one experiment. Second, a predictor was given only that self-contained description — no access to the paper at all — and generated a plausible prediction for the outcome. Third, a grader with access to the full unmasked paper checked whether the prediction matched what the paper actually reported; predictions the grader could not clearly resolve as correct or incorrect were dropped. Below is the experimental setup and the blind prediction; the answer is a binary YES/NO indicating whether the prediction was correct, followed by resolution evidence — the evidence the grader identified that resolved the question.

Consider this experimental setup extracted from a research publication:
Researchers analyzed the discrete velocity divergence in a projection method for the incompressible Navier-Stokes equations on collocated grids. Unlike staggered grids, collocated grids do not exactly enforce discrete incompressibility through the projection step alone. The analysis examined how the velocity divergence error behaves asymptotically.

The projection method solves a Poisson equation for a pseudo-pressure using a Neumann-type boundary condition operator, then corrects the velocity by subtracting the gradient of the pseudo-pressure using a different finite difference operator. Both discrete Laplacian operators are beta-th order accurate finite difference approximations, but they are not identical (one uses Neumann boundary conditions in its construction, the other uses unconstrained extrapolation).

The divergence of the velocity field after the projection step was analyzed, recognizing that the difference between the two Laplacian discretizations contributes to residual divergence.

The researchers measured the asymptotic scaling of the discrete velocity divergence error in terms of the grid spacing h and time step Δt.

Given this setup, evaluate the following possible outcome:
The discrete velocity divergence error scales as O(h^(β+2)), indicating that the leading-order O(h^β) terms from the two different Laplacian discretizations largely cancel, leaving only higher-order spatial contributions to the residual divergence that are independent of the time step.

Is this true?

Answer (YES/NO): NO